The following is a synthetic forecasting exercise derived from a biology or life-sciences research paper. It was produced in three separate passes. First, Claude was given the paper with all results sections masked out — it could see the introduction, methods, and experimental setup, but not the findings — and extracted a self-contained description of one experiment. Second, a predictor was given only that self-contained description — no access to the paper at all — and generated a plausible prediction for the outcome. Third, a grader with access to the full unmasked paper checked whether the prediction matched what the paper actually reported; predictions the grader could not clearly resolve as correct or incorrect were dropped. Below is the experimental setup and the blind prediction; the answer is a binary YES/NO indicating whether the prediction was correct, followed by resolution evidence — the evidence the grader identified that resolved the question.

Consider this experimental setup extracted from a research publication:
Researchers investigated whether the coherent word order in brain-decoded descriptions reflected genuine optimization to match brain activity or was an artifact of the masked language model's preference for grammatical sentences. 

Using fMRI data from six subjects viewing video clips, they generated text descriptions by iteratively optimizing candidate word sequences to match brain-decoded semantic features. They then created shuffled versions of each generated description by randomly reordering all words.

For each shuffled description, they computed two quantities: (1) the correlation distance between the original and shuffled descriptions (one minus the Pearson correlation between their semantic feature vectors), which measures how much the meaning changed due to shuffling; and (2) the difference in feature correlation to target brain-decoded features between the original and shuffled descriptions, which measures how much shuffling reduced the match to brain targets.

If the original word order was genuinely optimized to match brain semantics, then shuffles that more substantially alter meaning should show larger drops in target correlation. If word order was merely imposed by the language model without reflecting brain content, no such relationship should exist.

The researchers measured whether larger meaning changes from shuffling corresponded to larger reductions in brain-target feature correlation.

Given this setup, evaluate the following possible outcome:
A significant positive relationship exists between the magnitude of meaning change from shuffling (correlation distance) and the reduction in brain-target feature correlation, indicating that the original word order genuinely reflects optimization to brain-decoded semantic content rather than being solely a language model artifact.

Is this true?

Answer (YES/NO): YES